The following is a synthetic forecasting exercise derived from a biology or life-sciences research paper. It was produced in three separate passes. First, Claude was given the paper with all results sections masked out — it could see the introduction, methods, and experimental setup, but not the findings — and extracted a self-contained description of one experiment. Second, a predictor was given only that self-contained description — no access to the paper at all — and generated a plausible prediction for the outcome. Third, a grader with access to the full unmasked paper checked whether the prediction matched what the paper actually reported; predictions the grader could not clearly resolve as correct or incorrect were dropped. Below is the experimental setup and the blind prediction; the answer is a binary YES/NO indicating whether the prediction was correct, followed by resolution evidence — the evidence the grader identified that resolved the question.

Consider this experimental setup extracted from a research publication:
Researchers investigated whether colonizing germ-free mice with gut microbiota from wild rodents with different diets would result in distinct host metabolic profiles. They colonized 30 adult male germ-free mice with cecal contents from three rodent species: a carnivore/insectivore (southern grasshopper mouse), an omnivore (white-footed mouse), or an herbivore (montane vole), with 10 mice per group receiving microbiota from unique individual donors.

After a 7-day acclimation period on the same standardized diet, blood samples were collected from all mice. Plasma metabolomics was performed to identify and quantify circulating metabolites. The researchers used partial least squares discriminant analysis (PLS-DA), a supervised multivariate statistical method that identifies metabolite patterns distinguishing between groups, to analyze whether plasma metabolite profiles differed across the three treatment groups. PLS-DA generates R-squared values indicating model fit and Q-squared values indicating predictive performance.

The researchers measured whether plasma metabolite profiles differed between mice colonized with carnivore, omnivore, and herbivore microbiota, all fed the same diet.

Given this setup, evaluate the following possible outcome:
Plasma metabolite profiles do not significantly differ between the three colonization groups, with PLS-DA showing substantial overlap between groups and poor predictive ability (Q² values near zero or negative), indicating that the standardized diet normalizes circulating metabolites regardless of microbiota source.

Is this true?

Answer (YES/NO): NO